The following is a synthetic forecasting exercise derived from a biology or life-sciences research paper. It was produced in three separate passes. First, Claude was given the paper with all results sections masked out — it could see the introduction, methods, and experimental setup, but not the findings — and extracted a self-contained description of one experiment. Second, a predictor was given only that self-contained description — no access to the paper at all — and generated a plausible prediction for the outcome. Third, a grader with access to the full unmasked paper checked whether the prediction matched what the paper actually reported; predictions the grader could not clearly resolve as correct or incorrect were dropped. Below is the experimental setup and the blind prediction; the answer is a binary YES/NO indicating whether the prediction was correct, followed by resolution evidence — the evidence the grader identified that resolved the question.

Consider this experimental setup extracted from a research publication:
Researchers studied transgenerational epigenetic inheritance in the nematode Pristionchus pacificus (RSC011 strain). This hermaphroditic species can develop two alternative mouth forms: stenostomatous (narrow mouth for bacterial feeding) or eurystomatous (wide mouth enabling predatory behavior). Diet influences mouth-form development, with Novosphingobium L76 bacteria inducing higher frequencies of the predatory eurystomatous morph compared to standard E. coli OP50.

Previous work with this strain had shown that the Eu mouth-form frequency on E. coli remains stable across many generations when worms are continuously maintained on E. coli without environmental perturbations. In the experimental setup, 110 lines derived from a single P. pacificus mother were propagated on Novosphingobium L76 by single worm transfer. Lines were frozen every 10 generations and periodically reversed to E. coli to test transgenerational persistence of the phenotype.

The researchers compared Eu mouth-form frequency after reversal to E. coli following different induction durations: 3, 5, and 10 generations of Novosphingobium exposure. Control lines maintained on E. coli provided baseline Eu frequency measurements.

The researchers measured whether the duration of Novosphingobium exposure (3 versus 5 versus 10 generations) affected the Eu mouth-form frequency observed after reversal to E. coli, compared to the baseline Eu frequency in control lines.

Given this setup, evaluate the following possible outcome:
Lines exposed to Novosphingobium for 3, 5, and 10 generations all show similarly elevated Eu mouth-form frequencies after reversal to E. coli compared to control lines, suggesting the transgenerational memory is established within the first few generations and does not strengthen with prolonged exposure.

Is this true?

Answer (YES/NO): NO